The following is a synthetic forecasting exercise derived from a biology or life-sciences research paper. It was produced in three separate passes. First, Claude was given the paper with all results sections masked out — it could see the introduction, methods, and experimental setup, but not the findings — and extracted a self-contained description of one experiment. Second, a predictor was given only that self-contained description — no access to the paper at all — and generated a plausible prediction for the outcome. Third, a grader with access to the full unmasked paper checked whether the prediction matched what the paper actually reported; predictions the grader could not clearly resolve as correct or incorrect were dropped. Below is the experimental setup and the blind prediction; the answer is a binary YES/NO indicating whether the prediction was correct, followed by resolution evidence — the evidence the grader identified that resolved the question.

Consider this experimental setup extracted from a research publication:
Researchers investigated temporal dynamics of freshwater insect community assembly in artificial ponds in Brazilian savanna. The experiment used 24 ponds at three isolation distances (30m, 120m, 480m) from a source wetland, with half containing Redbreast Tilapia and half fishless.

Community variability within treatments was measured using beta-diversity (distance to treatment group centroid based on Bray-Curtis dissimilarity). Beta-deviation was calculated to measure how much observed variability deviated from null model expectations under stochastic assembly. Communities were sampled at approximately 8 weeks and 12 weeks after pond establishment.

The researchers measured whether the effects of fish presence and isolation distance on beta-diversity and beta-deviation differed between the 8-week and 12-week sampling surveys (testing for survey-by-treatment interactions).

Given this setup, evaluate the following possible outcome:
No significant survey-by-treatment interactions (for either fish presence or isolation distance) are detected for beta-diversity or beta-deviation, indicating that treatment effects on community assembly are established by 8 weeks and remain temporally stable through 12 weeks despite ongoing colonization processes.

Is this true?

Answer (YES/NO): NO